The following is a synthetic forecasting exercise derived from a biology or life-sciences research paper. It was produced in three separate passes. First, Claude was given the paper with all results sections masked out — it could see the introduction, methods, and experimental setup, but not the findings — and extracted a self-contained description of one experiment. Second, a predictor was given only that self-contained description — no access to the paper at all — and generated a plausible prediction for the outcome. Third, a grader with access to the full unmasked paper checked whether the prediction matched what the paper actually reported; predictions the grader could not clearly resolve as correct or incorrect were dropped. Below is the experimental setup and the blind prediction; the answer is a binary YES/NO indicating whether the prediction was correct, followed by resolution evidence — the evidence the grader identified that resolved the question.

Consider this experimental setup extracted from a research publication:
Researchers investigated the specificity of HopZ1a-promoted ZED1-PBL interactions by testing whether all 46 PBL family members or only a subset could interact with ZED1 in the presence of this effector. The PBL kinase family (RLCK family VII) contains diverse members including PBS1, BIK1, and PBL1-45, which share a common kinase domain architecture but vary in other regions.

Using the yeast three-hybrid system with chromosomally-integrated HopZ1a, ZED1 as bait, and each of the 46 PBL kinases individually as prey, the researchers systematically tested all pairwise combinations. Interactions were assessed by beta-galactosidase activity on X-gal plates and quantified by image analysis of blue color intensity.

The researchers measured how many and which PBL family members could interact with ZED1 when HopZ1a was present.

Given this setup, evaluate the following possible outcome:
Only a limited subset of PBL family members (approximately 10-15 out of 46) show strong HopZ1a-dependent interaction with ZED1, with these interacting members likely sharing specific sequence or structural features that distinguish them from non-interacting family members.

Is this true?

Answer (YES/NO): YES